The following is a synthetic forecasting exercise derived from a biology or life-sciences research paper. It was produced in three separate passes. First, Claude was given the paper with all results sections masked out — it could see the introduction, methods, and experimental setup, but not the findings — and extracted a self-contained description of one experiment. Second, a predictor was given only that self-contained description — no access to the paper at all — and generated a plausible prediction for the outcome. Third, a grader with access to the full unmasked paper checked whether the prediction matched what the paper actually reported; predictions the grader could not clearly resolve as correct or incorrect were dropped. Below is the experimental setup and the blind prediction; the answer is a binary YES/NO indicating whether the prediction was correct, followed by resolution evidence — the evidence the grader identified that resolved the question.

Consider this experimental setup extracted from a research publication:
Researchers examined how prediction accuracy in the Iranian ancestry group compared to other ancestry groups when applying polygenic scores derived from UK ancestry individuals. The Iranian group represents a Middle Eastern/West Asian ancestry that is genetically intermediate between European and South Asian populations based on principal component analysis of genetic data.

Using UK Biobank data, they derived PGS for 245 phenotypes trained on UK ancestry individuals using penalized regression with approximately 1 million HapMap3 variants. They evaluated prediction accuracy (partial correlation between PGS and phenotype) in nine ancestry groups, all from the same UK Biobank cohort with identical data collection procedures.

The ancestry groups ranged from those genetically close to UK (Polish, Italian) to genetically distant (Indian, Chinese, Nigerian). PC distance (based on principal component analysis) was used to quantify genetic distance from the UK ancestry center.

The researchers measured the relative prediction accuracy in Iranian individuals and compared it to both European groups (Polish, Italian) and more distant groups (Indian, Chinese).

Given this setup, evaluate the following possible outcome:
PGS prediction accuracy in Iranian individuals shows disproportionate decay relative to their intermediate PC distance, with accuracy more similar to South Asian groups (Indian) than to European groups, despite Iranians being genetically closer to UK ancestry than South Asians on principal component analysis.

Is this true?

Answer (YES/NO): NO